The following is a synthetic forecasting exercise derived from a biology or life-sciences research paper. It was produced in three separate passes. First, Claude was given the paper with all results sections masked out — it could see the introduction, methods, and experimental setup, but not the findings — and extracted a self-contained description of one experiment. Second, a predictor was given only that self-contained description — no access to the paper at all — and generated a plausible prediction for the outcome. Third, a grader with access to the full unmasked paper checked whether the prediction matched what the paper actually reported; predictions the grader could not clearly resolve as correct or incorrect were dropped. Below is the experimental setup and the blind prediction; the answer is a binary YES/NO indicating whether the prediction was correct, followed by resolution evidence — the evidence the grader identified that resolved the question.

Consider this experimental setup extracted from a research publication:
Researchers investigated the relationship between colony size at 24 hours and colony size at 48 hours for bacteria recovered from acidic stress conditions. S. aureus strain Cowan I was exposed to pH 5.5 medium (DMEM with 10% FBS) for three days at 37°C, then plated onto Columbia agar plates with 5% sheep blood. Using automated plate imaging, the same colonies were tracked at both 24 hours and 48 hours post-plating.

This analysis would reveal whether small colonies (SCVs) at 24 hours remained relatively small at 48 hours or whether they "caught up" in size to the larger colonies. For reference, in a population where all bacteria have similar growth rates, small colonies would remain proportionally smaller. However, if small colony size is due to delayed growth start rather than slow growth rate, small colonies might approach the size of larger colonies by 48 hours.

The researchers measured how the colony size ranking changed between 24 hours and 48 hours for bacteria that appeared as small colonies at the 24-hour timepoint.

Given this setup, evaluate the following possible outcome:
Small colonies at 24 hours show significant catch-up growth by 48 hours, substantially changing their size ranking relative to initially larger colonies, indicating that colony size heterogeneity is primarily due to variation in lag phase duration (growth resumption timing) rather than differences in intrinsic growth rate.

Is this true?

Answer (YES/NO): YES